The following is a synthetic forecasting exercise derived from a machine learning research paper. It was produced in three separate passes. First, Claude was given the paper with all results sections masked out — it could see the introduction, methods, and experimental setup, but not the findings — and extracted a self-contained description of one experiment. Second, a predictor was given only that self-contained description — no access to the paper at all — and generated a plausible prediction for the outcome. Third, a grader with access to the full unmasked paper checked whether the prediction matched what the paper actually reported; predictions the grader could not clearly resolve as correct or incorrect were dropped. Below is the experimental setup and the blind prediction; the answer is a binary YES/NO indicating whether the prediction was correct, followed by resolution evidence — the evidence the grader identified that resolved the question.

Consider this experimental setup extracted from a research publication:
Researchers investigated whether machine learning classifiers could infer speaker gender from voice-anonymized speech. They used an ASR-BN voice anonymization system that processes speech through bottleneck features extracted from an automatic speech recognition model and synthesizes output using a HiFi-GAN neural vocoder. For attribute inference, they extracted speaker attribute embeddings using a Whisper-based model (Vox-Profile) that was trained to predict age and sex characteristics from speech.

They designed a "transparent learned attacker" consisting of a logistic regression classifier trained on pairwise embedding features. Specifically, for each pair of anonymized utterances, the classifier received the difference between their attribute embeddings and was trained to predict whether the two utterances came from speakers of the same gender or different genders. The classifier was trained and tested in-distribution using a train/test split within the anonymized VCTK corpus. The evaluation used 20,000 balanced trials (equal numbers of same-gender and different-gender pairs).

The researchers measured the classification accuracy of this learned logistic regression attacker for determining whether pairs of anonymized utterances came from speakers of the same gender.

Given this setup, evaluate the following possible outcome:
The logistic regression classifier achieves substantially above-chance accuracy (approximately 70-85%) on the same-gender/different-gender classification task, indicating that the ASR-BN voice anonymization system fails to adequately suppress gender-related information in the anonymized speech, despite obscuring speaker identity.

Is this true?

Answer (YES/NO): NO